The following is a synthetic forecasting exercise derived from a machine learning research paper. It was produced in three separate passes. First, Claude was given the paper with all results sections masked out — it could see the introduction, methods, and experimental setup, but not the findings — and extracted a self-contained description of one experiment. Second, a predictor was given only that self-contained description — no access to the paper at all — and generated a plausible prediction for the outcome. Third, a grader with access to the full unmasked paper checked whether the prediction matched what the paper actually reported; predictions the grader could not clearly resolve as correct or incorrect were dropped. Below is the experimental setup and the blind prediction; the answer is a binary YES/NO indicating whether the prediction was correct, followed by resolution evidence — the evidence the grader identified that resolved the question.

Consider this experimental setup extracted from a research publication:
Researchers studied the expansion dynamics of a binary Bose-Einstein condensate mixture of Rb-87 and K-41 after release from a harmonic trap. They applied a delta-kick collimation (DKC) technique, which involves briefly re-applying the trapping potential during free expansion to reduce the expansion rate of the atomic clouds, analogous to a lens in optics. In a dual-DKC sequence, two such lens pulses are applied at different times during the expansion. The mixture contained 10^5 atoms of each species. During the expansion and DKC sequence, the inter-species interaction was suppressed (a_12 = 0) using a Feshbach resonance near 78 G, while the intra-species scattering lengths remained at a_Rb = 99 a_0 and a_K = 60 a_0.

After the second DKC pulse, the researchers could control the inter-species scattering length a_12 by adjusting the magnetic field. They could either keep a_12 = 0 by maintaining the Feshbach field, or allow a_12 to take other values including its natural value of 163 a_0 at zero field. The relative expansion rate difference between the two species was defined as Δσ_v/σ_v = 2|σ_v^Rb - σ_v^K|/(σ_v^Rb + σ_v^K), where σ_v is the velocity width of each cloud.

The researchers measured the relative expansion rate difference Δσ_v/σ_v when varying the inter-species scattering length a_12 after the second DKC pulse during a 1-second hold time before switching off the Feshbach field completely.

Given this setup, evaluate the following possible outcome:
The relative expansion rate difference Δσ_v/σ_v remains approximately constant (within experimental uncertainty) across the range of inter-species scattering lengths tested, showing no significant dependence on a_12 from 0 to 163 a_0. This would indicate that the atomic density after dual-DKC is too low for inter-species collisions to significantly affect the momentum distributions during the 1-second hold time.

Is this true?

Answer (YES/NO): NO